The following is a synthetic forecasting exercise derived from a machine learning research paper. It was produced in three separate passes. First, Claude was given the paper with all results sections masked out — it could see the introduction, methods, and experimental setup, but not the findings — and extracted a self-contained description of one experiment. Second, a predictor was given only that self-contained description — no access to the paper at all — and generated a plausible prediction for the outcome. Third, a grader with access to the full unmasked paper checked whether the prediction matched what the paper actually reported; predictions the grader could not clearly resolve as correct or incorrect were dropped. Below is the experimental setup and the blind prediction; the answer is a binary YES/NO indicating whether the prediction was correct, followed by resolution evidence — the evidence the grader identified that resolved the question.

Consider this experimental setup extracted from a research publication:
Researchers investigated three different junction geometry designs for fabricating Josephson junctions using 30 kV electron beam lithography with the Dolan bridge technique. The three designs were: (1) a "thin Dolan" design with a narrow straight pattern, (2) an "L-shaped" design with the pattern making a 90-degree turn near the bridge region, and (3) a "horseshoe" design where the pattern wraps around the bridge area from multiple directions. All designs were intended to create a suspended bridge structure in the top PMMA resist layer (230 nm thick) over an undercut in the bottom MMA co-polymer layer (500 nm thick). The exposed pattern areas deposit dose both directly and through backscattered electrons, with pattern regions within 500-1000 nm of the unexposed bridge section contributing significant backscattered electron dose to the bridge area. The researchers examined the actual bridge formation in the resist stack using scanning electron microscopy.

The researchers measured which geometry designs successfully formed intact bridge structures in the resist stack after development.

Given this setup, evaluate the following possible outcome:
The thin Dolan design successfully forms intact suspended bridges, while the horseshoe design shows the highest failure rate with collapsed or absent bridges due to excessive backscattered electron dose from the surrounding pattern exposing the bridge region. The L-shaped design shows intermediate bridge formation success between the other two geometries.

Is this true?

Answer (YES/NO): NO